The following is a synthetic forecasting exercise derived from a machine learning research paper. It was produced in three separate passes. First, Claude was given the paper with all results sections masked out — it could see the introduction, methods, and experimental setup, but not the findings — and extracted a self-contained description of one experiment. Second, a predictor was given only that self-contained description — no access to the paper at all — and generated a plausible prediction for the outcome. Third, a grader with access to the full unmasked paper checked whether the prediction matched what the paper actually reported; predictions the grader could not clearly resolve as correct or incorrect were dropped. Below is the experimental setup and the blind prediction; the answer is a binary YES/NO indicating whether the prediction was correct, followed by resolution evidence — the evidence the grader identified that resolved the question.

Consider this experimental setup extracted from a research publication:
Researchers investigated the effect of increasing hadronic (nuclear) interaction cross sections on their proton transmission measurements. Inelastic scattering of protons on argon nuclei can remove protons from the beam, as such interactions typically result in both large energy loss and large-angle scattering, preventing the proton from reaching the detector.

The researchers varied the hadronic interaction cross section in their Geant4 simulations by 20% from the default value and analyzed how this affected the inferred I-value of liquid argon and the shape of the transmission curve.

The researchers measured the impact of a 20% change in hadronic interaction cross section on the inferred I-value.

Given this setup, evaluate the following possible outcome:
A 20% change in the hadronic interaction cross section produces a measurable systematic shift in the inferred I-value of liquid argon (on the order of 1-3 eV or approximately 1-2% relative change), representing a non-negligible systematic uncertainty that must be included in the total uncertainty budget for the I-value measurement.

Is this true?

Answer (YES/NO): NO